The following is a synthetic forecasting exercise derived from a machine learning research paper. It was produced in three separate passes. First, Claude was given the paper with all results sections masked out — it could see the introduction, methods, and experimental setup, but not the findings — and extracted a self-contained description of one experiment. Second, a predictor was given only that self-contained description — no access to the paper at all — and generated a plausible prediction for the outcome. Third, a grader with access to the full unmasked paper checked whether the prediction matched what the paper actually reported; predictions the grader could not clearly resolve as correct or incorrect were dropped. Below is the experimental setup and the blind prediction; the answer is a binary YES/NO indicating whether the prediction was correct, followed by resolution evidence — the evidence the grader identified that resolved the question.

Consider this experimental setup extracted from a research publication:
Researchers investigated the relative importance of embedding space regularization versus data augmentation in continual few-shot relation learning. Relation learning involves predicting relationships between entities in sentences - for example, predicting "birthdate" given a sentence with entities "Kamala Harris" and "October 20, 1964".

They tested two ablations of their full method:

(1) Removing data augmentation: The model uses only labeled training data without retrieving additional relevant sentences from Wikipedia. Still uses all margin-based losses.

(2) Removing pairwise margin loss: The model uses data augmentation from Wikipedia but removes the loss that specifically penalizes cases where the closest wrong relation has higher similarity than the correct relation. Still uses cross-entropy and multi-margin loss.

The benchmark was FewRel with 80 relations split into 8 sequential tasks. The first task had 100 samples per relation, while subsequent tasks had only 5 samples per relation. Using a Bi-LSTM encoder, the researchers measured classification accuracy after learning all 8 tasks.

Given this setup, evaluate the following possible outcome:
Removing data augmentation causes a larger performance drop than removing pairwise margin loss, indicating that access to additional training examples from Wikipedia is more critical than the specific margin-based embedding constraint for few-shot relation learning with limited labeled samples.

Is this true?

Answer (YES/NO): NO